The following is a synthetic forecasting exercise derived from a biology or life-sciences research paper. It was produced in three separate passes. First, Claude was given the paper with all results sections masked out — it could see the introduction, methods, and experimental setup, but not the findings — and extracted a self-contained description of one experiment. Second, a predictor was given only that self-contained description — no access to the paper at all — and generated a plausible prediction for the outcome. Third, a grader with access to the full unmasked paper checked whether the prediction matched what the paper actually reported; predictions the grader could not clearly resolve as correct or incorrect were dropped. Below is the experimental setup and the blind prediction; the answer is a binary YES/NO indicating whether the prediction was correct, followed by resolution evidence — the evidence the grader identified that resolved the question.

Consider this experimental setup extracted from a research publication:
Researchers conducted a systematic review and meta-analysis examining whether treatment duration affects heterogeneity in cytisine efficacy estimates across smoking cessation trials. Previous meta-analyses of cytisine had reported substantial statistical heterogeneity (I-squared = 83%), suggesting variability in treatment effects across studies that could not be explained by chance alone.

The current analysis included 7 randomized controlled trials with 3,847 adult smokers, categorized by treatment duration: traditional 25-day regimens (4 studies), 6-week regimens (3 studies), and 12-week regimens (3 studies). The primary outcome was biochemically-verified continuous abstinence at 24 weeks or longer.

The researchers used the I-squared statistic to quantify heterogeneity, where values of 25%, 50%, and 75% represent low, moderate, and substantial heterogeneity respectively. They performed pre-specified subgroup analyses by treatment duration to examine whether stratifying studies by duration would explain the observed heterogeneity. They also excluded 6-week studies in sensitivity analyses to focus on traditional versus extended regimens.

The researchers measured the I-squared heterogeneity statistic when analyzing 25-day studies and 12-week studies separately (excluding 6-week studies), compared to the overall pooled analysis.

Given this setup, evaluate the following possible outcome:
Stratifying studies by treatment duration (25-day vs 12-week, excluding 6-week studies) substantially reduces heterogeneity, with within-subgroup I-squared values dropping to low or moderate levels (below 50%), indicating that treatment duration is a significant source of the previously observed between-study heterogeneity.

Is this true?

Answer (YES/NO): NO